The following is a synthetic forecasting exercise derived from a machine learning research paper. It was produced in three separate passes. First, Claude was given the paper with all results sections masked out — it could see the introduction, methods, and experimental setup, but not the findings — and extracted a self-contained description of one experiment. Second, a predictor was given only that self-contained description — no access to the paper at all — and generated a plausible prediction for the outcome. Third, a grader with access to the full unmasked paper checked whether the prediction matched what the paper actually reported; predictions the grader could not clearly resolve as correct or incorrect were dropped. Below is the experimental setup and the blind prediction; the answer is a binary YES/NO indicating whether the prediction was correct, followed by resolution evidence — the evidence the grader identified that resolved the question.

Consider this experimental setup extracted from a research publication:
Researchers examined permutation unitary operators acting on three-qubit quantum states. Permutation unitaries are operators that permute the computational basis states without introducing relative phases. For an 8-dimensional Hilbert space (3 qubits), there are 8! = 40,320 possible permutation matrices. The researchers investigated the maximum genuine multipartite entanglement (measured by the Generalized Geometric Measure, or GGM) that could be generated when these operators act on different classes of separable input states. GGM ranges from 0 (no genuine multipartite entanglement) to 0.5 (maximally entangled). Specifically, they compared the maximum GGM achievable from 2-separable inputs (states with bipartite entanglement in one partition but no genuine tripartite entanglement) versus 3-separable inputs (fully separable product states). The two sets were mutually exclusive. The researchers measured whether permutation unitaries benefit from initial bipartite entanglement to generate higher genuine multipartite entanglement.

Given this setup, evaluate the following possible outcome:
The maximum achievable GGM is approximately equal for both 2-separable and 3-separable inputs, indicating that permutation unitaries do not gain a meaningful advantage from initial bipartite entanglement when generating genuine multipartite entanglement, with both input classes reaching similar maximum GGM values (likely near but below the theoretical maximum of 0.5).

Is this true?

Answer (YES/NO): NO